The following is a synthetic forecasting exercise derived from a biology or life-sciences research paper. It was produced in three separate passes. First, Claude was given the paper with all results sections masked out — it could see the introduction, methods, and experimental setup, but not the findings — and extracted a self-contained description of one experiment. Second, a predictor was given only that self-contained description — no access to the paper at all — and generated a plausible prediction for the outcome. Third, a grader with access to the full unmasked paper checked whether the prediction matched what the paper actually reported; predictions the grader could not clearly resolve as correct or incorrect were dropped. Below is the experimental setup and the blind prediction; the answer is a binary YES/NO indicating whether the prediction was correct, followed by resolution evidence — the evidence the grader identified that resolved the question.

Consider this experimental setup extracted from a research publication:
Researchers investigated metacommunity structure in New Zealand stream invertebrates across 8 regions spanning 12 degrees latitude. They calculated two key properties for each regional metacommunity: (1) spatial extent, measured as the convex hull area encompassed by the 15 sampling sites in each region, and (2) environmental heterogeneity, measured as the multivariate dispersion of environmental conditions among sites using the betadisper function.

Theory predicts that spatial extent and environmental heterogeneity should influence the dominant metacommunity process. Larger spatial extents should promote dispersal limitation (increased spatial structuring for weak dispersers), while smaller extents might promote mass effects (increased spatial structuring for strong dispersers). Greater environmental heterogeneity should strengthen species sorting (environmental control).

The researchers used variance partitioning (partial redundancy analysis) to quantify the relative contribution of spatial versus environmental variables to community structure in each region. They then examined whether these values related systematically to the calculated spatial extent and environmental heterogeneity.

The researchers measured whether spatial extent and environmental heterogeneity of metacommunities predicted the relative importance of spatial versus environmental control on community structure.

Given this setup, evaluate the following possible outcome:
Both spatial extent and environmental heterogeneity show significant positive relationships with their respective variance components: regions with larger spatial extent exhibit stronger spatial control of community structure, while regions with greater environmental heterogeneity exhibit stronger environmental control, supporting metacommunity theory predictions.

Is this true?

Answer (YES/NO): NO